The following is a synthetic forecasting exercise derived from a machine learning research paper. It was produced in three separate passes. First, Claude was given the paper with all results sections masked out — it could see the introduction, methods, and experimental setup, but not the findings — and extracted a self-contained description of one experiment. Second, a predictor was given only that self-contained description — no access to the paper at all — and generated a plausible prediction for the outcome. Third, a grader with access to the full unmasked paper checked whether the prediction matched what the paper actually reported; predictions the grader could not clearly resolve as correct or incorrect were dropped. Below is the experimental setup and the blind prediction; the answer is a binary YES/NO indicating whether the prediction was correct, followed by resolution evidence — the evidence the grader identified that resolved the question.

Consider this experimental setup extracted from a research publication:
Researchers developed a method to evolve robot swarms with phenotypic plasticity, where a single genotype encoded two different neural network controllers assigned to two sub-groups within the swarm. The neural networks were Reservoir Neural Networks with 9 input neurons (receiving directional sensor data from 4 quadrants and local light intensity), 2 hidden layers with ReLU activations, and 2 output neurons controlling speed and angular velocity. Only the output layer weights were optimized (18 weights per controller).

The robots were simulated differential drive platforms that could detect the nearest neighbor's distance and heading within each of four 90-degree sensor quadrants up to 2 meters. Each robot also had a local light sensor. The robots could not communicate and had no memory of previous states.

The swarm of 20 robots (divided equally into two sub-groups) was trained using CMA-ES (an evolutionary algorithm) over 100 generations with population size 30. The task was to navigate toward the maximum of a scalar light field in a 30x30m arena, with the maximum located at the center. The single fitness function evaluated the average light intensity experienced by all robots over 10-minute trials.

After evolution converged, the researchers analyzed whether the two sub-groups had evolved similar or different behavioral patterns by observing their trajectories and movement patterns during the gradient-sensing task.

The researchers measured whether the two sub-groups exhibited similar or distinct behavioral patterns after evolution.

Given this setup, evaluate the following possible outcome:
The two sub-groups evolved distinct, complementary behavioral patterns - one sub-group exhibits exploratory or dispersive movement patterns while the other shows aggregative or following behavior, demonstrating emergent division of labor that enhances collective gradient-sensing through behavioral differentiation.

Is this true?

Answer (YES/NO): NO